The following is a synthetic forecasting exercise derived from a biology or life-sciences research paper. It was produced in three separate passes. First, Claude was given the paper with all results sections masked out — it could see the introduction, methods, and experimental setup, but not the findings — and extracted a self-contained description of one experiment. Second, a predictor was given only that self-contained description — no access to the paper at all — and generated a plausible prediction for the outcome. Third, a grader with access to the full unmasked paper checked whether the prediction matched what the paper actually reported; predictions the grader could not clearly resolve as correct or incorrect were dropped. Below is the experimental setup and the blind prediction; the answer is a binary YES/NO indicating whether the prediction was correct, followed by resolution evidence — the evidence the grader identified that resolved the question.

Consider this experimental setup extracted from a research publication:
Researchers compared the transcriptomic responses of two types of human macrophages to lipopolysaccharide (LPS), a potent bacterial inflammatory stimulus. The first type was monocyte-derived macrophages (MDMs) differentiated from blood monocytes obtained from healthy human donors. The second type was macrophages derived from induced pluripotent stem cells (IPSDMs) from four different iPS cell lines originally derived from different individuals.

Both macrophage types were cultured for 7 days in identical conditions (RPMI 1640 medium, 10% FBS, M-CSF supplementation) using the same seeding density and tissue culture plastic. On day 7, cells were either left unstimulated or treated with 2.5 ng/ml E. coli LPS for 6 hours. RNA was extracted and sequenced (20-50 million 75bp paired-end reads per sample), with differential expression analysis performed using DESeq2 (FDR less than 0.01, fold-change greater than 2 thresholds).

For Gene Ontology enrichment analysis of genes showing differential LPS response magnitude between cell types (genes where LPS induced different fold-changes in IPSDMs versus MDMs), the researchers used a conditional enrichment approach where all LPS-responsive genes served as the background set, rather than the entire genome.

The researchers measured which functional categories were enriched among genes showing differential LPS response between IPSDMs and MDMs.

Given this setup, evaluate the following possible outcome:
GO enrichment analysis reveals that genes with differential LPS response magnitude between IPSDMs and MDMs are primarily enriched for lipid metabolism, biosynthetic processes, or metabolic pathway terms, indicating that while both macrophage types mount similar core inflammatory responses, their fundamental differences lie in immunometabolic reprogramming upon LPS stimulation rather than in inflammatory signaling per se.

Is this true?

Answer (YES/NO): NO